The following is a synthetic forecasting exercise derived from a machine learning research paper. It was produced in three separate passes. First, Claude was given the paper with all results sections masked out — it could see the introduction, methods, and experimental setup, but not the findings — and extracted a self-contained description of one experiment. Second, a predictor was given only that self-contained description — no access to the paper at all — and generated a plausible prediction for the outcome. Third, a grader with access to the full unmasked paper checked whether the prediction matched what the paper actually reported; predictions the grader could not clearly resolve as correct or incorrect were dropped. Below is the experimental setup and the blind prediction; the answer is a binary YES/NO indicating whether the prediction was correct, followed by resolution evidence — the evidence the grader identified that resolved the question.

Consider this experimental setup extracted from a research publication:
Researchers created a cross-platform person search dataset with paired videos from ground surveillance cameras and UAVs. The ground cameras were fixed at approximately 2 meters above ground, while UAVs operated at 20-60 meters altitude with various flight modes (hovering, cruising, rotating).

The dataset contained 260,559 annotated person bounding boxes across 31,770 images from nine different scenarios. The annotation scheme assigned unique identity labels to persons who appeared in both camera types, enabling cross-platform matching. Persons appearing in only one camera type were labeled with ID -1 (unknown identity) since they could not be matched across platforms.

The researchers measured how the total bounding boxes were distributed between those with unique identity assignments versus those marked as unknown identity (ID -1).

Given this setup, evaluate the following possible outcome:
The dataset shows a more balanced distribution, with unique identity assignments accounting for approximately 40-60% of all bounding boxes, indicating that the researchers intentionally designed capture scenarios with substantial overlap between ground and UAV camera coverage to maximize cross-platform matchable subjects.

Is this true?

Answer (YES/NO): NO